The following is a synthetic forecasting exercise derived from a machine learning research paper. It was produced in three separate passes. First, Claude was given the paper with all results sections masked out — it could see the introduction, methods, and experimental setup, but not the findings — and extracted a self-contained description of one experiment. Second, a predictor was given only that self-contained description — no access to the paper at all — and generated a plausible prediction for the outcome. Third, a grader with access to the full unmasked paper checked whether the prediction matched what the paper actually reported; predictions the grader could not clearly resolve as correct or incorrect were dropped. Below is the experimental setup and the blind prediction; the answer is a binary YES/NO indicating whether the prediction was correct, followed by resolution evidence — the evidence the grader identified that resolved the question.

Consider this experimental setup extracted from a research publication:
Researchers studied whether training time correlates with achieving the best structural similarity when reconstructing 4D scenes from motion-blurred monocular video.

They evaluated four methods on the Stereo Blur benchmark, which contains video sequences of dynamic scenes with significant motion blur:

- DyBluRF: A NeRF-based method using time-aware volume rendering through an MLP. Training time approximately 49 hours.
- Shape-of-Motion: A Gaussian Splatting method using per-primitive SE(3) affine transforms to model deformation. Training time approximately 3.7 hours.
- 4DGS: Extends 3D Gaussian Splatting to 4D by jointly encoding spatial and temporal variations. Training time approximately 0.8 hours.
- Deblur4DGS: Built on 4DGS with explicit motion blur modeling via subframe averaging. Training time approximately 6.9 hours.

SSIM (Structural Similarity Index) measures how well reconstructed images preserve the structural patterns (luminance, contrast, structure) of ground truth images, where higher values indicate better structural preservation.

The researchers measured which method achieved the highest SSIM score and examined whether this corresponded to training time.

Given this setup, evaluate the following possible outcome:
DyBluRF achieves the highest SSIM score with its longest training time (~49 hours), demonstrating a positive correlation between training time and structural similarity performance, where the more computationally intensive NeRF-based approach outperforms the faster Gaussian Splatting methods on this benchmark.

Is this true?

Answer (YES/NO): NO